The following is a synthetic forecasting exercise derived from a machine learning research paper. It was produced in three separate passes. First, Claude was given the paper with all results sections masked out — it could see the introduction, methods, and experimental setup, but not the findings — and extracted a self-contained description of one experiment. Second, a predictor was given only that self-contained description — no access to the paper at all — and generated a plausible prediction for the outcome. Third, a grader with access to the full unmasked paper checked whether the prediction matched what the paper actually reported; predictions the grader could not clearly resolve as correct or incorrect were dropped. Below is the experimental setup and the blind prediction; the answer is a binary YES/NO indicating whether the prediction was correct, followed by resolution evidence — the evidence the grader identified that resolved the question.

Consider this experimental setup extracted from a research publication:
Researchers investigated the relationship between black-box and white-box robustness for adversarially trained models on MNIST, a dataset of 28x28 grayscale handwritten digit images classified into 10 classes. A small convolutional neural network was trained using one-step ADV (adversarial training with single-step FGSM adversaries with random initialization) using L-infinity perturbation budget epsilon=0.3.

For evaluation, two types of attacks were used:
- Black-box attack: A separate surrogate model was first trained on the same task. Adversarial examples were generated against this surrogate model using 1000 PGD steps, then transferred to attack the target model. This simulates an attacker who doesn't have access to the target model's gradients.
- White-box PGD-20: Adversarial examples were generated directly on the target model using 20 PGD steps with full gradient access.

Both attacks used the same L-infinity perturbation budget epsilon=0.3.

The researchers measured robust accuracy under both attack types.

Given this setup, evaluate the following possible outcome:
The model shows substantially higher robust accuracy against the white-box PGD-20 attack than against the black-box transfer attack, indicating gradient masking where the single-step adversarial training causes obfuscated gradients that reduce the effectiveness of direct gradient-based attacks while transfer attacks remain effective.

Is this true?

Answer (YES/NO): NO